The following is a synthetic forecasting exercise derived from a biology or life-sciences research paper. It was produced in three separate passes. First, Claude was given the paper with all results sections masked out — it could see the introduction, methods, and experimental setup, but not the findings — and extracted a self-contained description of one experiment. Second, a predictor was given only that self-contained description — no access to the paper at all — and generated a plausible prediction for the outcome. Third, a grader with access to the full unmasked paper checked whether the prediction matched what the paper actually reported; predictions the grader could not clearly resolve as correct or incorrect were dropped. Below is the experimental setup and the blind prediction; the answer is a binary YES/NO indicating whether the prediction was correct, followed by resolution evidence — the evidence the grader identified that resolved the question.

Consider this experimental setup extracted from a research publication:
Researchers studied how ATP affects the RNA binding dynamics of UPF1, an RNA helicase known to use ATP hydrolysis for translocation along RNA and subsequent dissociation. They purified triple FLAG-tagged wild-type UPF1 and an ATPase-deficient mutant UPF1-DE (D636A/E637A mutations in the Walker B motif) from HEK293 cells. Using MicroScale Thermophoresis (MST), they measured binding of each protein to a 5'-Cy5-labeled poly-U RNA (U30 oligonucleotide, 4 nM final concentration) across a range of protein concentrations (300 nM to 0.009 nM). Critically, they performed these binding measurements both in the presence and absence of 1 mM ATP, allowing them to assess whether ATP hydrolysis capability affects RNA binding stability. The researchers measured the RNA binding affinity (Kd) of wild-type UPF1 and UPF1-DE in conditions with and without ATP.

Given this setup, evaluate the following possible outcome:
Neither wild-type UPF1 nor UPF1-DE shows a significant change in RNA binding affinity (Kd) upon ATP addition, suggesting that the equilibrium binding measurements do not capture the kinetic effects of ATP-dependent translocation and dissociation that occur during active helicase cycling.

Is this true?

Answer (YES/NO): NO